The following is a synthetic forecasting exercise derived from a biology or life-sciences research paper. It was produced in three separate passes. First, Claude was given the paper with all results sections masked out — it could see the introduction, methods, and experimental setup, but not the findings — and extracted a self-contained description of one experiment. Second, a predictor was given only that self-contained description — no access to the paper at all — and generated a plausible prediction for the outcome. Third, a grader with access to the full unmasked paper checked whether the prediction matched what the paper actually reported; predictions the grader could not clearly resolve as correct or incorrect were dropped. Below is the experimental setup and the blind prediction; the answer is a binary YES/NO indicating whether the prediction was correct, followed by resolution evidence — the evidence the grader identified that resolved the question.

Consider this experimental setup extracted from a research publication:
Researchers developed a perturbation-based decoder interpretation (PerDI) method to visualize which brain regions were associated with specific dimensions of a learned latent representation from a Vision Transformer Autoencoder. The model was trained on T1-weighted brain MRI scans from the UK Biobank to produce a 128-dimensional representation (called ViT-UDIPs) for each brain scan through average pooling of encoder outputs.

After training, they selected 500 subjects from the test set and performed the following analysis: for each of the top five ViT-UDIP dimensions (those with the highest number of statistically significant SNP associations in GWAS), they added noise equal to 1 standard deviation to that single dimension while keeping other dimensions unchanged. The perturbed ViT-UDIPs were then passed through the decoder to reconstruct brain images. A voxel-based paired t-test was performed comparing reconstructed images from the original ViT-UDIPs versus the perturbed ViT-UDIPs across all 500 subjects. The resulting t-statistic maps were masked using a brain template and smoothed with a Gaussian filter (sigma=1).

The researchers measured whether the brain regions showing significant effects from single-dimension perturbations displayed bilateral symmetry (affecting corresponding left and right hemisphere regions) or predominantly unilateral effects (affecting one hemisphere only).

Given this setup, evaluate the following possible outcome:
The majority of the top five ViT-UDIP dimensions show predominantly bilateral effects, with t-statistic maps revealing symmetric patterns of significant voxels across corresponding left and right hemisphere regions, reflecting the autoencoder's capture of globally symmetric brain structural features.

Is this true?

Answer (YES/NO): YES